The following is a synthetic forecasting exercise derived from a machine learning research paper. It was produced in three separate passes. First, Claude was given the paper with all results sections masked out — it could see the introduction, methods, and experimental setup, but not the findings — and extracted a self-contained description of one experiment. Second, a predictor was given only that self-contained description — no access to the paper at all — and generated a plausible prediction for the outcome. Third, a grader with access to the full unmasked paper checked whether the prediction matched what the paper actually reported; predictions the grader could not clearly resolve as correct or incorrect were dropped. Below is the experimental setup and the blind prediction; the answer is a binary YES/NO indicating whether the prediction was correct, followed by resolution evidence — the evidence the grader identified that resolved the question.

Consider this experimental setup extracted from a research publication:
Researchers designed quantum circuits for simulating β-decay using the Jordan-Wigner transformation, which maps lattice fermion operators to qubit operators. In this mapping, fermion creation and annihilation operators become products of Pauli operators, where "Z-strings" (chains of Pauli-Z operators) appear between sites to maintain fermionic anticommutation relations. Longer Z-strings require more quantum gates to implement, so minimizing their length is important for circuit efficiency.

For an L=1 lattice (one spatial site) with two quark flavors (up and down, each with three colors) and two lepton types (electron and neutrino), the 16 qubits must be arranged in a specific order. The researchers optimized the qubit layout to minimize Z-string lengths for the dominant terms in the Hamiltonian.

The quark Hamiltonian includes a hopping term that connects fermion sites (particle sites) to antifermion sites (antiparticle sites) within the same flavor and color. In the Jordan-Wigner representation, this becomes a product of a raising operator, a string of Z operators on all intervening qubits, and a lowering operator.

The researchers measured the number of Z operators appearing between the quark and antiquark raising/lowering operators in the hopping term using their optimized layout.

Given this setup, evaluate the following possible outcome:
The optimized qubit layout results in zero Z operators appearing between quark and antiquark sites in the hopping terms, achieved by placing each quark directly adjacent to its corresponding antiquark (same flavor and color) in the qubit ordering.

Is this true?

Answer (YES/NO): NO